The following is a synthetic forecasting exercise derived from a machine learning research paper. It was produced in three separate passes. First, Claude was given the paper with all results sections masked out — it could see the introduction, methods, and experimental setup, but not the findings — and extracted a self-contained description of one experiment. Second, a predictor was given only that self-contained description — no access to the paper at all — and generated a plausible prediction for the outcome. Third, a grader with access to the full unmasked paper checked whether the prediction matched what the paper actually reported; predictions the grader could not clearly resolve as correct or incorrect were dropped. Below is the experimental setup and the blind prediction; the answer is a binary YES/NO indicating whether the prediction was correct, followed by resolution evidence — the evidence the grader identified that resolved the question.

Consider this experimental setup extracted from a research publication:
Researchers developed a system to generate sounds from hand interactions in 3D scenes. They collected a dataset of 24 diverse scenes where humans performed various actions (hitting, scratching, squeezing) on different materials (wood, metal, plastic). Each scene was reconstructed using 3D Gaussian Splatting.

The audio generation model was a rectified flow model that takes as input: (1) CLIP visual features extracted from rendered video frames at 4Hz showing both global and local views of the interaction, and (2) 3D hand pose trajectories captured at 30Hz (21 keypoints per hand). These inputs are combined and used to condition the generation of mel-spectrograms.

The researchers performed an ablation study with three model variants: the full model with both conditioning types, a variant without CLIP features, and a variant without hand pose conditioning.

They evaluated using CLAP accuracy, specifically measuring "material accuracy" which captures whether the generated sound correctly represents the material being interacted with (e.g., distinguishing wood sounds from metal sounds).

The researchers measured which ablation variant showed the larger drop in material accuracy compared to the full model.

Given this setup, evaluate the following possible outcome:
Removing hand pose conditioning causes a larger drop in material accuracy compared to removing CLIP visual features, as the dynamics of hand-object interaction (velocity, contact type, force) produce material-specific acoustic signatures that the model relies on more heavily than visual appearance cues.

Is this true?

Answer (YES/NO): NO